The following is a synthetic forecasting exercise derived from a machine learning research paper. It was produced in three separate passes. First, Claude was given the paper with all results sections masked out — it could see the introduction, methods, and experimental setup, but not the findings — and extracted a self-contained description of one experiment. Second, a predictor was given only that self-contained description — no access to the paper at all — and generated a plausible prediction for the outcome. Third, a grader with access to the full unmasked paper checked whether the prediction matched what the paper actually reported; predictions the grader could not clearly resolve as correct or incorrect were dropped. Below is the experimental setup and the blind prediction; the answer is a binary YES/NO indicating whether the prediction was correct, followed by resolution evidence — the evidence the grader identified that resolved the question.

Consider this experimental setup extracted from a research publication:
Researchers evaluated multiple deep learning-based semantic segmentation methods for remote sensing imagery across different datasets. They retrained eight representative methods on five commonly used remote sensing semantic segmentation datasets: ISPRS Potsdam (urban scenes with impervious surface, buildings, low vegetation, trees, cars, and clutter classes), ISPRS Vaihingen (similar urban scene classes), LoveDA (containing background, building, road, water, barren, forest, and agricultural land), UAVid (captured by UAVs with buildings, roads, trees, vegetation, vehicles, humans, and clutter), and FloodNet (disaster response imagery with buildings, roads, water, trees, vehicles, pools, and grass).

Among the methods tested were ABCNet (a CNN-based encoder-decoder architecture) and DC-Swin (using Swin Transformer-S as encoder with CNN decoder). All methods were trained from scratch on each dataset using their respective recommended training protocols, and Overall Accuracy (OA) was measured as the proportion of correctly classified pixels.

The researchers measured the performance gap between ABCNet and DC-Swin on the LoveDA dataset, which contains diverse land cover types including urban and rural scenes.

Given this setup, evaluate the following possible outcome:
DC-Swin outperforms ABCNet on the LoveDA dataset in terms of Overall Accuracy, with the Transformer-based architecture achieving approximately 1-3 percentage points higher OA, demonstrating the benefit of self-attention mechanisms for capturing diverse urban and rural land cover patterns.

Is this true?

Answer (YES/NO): NO